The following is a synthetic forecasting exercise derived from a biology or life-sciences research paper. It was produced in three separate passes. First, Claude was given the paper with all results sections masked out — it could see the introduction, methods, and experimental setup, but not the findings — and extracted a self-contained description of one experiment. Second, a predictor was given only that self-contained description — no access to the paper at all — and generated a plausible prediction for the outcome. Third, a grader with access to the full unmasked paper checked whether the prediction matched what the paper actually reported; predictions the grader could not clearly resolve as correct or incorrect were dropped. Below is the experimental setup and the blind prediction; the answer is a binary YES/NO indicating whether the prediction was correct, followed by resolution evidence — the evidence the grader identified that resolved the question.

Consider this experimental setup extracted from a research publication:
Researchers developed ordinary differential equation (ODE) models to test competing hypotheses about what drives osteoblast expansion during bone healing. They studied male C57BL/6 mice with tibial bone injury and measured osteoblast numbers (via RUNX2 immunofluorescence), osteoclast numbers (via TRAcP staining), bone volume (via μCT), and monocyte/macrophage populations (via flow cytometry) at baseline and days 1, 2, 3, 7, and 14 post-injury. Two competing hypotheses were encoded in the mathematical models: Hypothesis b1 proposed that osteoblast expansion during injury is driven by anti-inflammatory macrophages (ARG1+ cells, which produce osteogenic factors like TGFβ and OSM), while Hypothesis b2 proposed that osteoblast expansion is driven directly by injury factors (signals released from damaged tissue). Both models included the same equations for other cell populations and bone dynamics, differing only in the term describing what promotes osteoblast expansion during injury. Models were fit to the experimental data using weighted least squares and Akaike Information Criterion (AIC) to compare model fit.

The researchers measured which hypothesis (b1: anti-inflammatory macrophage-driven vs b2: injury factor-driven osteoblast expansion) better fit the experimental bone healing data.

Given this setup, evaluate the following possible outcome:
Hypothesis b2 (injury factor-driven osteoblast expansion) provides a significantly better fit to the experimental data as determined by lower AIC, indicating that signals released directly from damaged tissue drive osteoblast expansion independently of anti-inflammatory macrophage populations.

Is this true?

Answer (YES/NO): YES